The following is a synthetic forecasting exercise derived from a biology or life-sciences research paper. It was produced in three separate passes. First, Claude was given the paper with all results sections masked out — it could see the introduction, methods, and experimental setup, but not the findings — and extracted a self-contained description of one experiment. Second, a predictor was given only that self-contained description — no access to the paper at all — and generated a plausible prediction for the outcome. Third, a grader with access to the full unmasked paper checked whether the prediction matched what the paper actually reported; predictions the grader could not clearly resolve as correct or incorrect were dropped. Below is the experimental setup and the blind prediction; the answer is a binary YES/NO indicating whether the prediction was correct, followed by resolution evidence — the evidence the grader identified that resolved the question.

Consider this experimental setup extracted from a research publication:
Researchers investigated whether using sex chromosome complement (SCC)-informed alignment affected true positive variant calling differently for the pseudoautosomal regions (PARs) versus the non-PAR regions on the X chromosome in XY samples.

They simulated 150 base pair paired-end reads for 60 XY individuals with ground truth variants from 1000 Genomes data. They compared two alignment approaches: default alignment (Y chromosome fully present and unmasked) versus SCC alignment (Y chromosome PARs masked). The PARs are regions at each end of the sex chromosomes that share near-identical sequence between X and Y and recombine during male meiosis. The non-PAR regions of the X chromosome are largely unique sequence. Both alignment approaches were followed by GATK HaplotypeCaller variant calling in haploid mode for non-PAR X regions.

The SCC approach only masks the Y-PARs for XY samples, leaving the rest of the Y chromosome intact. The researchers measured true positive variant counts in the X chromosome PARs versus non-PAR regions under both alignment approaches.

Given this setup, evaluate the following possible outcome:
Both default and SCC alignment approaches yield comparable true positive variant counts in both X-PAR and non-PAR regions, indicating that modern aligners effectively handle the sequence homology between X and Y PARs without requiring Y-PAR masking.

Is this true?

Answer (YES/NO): NO